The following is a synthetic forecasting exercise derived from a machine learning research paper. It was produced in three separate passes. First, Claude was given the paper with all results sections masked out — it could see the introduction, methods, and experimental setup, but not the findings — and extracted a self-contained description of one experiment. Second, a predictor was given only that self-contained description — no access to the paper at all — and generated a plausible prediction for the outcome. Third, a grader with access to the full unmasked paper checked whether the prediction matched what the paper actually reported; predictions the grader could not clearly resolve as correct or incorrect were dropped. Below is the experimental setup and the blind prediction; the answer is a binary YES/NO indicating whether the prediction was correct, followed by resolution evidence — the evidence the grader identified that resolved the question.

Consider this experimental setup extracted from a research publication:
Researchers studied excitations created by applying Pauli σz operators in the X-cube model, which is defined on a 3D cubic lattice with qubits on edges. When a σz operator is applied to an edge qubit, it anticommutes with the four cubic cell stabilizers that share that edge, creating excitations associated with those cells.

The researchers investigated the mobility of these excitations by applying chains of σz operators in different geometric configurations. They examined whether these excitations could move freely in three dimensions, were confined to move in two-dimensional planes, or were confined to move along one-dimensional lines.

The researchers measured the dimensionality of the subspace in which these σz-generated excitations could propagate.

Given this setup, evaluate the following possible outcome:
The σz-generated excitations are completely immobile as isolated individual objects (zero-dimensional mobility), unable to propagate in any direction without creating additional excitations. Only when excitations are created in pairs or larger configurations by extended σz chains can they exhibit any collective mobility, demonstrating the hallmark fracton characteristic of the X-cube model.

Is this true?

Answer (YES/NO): NO